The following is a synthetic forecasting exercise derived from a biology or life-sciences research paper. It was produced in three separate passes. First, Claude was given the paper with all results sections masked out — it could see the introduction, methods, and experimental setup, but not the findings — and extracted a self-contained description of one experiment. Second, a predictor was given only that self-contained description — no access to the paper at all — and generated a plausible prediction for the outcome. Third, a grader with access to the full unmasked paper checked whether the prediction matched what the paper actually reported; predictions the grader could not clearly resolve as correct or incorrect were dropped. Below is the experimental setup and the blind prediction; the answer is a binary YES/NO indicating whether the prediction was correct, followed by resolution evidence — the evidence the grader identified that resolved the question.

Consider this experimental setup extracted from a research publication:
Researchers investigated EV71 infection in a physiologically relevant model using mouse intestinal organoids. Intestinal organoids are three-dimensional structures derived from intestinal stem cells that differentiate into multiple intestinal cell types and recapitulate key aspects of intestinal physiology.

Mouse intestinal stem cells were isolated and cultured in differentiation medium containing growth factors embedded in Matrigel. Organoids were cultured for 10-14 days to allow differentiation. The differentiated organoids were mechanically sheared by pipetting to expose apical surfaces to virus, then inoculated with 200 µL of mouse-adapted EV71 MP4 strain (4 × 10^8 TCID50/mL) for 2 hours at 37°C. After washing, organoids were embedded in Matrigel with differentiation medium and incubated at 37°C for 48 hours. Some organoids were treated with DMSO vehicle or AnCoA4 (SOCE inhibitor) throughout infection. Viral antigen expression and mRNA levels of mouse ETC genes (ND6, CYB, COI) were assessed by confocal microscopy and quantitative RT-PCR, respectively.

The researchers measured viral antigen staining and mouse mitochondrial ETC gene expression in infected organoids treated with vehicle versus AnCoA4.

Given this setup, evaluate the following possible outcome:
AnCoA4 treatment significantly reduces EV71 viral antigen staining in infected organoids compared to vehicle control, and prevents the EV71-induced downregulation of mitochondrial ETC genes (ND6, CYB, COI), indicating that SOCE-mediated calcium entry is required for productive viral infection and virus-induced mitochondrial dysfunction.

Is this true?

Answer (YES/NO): NO